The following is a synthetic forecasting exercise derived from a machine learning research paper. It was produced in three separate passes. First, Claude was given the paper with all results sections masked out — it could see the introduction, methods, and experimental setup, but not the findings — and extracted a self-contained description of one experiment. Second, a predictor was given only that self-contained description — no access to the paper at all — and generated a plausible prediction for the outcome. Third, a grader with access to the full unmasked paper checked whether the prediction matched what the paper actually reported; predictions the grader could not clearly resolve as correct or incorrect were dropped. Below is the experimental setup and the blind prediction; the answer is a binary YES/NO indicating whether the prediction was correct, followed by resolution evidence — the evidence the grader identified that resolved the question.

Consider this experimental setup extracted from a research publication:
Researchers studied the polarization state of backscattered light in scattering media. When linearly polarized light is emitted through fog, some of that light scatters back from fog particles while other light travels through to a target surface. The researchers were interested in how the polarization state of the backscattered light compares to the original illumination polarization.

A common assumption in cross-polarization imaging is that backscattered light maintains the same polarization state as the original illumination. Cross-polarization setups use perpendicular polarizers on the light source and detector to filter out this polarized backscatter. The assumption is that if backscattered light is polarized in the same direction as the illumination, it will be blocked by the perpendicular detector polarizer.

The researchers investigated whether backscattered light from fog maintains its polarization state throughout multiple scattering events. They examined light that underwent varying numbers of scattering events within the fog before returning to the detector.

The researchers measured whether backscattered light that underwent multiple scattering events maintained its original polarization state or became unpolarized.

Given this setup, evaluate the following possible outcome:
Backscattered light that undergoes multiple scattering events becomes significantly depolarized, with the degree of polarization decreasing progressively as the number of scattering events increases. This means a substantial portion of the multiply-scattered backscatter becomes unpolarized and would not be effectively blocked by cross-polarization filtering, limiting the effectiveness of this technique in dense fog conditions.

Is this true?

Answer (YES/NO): YES